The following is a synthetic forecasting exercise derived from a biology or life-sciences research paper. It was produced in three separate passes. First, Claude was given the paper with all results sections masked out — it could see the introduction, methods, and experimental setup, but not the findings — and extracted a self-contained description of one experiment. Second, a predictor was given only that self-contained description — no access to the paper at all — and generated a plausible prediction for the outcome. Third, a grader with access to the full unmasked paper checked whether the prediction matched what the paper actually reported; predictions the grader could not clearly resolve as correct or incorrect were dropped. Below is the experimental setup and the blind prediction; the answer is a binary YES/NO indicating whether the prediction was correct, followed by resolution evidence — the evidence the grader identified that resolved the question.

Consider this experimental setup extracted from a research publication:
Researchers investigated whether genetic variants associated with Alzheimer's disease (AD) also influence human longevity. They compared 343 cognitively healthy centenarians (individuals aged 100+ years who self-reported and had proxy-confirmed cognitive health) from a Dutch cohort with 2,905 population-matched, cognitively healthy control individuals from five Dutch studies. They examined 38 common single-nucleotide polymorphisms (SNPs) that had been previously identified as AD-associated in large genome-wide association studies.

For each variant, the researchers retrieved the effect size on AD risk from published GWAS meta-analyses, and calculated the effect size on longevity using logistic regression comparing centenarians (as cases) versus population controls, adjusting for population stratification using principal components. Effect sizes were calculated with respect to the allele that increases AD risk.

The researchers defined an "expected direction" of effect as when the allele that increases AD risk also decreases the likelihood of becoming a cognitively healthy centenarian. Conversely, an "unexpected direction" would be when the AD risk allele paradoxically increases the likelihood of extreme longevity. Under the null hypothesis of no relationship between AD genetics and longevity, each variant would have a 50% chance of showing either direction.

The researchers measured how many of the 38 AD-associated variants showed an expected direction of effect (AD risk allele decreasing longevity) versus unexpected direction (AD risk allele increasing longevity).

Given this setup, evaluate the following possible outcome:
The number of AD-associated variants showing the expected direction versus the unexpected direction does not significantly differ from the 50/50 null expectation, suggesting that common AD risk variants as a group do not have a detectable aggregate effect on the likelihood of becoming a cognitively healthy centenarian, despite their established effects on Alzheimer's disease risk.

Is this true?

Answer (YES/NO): NO